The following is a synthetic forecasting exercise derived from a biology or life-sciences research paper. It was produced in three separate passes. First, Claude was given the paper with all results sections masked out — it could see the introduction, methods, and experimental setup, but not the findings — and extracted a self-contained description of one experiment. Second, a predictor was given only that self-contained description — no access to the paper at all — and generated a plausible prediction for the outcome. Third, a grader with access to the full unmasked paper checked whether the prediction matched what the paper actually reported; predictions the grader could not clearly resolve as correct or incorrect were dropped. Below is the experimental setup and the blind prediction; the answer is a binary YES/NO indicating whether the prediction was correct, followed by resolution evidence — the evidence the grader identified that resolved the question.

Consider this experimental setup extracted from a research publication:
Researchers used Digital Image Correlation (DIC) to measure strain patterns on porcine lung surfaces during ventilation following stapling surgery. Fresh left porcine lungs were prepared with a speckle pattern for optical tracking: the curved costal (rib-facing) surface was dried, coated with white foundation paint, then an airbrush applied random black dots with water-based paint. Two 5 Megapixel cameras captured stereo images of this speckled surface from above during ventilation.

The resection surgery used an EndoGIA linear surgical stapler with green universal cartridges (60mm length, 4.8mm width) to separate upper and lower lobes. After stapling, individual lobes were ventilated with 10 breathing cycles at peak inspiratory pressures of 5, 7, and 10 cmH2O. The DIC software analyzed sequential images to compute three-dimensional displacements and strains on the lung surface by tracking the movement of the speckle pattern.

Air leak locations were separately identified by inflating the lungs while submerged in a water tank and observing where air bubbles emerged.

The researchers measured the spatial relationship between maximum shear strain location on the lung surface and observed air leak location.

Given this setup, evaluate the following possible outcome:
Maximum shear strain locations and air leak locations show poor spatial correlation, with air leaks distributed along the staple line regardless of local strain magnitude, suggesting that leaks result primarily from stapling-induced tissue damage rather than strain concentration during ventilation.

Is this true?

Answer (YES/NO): NO